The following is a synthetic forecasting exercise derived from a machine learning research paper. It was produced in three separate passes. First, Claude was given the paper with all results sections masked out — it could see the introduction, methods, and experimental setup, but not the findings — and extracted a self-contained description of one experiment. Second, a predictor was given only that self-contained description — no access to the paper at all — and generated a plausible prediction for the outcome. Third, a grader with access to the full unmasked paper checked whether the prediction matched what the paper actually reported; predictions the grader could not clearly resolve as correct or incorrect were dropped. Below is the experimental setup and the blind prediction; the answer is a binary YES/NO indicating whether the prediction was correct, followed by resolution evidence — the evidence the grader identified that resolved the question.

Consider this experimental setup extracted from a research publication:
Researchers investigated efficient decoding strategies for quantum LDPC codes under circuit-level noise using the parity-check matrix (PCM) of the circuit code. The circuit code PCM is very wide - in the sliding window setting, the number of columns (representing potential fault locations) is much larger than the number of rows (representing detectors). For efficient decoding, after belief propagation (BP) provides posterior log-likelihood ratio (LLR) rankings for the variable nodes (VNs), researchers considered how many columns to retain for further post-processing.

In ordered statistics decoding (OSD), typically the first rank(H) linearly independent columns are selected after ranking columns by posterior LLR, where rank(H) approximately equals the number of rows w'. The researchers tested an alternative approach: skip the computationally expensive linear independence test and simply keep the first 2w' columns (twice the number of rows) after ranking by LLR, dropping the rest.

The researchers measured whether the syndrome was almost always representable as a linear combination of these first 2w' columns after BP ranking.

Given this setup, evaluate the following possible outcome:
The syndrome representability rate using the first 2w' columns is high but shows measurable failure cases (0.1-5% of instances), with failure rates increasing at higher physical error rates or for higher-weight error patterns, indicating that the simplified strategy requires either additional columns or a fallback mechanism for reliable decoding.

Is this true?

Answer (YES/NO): NO